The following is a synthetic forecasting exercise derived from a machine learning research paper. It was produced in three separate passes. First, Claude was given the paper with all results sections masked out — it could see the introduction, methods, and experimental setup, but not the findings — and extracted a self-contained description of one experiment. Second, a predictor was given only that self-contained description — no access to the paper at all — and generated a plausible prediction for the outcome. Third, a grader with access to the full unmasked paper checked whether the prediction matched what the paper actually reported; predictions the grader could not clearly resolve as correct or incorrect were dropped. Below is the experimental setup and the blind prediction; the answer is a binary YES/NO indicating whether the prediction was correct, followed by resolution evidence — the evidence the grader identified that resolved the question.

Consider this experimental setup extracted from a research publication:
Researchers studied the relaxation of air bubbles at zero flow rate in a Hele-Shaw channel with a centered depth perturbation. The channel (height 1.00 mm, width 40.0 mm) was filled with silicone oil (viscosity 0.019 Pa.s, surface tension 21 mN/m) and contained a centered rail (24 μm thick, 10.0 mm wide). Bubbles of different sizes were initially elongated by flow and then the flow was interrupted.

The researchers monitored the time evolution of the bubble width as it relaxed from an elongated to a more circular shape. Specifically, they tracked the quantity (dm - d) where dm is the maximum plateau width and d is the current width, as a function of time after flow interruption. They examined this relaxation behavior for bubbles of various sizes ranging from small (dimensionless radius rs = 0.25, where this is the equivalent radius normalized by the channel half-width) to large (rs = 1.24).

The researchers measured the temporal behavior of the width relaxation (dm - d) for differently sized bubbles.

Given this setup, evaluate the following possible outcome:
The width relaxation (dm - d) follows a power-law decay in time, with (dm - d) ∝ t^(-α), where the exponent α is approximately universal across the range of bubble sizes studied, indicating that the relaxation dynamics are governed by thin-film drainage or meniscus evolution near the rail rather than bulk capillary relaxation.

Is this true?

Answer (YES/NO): NO